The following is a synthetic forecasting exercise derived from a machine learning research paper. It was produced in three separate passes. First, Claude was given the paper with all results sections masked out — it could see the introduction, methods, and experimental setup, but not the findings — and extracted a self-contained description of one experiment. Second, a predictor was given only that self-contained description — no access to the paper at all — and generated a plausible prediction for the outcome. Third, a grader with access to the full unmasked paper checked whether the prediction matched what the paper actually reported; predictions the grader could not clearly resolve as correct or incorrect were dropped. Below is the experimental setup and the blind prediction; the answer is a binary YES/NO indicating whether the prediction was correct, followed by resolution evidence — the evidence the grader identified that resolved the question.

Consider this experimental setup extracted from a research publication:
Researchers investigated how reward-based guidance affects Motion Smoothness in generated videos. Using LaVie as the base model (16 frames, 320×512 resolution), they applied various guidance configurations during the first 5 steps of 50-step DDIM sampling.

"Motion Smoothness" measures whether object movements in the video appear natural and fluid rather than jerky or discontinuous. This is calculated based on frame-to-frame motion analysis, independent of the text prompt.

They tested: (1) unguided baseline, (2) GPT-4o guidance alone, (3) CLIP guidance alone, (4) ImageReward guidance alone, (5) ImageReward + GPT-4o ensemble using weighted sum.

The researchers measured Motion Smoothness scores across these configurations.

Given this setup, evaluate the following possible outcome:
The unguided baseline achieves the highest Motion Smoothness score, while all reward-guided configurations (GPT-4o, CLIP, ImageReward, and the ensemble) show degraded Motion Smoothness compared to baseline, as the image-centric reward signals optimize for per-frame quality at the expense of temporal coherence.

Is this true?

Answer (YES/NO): NO